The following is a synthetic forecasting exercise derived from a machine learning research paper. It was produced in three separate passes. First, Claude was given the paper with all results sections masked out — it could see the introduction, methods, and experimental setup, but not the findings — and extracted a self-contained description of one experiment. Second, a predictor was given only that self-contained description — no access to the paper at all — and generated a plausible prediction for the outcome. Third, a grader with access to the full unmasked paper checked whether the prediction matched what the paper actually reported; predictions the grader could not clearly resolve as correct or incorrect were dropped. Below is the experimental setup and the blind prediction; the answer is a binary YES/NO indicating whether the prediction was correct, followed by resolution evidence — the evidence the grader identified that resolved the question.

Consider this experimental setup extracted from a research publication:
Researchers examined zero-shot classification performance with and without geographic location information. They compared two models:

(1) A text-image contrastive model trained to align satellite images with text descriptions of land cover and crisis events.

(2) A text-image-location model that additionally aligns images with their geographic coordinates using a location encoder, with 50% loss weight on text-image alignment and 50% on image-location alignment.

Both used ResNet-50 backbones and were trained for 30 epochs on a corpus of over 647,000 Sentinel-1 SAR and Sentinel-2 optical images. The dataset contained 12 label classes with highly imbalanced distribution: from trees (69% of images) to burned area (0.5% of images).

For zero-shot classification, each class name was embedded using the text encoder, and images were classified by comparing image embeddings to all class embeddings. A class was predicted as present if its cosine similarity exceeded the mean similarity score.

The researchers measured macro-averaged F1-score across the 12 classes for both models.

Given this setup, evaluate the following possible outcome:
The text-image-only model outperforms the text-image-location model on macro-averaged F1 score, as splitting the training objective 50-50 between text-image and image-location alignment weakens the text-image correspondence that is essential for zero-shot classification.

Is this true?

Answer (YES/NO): YES